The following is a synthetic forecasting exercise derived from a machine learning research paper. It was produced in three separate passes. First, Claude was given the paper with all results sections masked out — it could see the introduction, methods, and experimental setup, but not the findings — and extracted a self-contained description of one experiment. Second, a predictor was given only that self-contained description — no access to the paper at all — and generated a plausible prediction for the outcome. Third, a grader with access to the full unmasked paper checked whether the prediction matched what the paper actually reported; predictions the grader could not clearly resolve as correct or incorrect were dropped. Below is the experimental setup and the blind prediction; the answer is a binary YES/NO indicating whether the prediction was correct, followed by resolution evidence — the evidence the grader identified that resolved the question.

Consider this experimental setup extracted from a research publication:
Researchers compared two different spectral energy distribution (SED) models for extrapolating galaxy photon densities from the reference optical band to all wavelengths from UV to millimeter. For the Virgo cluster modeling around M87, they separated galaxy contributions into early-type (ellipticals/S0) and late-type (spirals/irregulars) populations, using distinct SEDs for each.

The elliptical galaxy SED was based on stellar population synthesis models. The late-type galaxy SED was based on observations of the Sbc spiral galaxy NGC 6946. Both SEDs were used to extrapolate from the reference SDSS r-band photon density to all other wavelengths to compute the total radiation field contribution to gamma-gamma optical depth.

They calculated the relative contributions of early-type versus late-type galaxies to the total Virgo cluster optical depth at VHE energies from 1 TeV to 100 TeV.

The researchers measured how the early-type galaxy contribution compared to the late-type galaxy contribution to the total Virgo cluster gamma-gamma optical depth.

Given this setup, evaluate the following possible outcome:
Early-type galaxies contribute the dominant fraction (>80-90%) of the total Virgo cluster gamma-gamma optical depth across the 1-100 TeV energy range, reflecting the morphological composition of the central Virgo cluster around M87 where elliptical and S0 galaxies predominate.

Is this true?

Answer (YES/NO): NO